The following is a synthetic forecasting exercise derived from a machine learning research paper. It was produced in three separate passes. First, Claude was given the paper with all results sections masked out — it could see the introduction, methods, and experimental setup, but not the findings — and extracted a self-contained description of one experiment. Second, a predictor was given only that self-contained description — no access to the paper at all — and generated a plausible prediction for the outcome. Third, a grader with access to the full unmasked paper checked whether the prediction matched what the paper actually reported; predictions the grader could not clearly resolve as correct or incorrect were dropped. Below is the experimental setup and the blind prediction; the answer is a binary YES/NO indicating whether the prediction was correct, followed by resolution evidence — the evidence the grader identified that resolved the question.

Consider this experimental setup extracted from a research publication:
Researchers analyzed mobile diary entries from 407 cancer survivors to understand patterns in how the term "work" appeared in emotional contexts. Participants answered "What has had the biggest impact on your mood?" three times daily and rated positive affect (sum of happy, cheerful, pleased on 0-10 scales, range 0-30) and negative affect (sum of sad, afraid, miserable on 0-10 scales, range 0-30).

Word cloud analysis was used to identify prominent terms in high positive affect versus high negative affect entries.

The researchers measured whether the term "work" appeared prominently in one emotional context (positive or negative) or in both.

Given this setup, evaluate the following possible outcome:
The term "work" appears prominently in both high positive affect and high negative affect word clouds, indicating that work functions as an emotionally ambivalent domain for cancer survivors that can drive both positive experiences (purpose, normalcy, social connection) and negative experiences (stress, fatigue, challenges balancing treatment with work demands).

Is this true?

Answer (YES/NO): YES